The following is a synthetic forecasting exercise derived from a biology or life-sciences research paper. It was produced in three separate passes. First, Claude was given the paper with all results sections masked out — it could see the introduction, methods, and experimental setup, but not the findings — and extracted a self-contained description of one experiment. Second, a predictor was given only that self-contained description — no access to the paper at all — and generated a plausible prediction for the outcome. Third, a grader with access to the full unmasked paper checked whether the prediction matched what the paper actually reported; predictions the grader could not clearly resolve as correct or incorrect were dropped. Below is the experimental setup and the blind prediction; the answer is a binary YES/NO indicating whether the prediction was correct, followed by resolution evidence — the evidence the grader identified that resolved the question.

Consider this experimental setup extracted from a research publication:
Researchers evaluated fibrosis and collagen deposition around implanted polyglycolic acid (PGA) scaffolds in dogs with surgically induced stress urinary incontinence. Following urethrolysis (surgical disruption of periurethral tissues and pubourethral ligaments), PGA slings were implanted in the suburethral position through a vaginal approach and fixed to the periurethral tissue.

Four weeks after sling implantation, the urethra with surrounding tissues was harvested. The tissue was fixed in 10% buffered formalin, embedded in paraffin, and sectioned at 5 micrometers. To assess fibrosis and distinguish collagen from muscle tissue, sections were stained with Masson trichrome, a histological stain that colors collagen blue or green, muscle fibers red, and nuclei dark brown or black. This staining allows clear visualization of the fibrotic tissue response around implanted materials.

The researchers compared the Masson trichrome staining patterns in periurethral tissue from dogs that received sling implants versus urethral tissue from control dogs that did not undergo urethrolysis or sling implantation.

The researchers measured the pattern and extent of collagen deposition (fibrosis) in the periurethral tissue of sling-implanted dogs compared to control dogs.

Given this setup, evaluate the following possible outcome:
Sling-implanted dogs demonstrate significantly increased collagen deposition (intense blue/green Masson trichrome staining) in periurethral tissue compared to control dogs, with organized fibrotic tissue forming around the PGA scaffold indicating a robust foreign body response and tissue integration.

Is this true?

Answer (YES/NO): NO